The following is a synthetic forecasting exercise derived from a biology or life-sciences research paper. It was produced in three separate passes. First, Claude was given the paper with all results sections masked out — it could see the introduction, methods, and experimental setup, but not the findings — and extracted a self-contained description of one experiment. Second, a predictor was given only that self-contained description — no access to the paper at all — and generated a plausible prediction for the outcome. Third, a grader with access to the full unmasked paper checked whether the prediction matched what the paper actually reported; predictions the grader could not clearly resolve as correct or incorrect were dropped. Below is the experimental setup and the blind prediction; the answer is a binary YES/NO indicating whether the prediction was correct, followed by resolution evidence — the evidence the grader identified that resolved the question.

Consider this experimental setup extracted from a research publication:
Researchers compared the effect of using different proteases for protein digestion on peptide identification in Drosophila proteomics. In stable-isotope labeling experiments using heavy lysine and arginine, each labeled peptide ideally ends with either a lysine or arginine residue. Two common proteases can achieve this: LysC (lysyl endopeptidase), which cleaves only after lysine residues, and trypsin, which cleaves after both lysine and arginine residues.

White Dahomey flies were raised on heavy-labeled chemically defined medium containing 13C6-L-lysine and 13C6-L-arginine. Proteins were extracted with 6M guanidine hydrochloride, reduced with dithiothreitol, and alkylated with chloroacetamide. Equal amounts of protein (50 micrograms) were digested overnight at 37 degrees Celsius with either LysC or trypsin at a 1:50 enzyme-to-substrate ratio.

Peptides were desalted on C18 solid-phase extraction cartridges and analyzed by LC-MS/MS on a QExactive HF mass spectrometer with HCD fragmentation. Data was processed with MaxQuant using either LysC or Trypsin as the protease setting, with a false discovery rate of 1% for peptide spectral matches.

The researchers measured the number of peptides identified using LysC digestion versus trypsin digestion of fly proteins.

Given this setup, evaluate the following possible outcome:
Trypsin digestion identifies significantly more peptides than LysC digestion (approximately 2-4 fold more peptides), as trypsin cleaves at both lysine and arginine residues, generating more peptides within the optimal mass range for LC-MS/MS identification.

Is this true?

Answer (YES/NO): NO